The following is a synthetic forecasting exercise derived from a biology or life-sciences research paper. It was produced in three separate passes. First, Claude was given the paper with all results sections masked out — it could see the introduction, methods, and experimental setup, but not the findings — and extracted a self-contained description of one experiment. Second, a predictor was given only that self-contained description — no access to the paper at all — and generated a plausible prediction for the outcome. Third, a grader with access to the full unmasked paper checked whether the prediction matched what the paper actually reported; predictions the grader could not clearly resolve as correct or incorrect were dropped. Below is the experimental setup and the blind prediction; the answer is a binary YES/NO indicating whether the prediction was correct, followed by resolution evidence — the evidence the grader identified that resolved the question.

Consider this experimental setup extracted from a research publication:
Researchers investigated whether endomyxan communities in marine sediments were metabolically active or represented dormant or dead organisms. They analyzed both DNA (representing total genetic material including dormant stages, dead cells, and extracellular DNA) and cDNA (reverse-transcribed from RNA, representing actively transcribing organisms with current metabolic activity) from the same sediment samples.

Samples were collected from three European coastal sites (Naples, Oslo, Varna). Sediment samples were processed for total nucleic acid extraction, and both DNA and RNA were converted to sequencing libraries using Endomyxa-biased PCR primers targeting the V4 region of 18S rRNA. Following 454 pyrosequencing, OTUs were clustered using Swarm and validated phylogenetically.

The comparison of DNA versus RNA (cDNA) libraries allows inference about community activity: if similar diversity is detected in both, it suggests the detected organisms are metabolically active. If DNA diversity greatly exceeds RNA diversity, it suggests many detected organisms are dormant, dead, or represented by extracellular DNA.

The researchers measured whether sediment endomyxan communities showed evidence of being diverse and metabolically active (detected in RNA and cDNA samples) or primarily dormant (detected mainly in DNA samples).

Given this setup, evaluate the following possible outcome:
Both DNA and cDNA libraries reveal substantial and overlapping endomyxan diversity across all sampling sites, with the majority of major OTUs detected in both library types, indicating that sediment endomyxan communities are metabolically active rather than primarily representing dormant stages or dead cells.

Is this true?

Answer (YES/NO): NO